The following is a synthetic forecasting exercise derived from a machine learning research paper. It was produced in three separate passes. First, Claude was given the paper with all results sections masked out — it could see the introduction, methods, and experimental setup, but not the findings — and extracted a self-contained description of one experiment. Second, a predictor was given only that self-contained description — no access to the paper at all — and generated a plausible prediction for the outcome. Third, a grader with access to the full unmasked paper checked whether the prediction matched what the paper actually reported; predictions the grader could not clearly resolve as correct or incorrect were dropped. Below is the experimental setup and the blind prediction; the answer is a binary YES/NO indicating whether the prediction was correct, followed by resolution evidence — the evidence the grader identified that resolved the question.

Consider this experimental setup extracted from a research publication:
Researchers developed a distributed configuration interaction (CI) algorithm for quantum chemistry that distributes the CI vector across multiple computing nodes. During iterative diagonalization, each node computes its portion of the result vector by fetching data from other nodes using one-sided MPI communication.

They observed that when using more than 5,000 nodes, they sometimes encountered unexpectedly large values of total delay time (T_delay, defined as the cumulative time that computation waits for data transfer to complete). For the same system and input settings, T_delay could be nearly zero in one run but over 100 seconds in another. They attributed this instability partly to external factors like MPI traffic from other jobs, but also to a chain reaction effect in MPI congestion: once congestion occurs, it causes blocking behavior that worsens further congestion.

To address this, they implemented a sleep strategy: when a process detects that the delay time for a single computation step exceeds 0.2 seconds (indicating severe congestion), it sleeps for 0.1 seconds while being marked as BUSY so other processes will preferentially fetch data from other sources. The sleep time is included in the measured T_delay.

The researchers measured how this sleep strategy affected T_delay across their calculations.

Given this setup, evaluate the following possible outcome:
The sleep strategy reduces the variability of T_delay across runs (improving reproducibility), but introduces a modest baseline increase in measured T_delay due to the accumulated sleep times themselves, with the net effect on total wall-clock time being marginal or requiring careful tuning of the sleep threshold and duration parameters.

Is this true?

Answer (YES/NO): NO